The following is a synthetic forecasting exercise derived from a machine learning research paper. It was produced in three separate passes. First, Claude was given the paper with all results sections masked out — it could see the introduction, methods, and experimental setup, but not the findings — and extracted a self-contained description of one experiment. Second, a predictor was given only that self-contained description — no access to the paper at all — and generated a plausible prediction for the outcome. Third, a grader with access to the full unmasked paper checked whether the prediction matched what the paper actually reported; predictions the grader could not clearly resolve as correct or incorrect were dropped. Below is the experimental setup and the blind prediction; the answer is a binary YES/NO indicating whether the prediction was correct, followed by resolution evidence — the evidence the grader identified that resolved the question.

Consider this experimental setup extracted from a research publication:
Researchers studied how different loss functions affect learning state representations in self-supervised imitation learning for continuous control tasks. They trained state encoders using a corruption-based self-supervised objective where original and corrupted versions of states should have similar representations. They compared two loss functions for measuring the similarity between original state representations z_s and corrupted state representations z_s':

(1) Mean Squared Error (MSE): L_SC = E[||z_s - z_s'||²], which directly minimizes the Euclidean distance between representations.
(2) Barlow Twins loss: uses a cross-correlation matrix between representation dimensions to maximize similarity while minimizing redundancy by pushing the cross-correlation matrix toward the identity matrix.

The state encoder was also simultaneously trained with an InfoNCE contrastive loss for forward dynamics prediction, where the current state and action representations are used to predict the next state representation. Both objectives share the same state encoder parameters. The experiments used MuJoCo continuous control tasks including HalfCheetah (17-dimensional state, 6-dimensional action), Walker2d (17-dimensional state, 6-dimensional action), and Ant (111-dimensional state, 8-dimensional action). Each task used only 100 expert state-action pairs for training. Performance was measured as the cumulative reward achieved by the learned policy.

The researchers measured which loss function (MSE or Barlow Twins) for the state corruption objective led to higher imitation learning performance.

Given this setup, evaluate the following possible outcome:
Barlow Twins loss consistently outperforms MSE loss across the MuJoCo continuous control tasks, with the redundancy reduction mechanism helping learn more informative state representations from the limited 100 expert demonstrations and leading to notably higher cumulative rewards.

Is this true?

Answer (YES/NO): NO